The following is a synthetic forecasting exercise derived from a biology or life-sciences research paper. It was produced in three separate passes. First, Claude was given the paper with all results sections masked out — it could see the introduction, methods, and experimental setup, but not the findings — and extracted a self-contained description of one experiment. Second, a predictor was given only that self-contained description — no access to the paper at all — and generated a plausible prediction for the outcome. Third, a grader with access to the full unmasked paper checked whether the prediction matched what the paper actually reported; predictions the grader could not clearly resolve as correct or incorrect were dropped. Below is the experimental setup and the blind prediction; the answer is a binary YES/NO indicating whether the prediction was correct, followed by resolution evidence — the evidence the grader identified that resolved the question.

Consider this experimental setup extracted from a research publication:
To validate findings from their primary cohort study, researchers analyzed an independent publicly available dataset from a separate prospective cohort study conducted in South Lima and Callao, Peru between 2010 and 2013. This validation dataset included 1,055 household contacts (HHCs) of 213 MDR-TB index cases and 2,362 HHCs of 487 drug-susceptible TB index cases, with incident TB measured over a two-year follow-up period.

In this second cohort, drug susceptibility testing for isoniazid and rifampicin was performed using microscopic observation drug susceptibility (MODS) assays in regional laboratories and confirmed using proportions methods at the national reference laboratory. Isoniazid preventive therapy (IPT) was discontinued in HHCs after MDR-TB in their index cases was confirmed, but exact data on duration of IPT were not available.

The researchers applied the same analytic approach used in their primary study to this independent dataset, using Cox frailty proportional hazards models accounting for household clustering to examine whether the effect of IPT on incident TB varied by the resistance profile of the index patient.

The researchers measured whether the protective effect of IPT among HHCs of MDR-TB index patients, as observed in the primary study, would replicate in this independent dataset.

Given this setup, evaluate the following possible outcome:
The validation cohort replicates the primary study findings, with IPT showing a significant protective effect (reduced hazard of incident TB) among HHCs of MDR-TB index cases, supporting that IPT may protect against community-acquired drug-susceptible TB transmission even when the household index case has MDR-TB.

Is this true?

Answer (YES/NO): NO